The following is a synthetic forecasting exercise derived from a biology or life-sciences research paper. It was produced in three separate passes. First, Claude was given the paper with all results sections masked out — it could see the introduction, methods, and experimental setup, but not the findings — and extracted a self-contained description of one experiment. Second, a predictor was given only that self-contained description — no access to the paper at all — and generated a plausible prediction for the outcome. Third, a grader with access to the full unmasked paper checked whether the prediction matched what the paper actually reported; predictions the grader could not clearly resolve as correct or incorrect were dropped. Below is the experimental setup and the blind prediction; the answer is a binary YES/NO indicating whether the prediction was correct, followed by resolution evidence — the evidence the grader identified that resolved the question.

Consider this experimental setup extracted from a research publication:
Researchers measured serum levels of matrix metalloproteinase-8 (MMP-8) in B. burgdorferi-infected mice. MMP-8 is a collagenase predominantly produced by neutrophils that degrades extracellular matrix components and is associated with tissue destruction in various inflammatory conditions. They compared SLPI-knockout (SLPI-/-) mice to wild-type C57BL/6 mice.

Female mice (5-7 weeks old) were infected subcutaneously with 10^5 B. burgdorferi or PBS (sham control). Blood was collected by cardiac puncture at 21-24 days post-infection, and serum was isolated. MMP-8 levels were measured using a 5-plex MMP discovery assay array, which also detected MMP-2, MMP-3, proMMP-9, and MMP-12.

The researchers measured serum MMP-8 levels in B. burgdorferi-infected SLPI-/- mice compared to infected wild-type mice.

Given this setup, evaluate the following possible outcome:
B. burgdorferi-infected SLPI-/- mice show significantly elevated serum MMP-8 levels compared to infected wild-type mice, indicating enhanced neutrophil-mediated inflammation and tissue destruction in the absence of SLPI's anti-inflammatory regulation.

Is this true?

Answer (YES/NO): YES